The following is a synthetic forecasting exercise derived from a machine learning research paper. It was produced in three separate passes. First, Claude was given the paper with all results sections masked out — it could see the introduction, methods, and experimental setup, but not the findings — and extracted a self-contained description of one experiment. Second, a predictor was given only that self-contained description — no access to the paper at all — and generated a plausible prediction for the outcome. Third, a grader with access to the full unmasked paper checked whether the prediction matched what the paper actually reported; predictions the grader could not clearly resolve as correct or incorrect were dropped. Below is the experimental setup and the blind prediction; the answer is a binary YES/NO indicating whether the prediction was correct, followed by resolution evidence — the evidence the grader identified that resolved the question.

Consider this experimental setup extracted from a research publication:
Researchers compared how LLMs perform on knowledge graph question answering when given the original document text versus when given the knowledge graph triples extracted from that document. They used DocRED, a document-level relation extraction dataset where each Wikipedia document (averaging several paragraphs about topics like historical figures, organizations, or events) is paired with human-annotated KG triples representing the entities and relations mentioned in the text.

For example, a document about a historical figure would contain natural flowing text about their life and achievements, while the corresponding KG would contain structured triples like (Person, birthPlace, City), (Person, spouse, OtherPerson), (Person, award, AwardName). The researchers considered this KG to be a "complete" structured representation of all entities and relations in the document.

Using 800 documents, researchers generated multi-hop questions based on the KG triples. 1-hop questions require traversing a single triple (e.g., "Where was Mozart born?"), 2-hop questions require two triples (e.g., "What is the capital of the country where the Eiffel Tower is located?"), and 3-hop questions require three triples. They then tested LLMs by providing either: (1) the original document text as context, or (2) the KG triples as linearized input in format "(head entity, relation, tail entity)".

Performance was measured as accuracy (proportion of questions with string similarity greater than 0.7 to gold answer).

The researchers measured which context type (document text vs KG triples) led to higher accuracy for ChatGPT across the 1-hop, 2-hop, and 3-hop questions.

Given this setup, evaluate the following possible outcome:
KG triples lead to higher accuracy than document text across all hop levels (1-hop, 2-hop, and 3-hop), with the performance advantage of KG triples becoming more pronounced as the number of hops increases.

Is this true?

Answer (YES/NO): NO